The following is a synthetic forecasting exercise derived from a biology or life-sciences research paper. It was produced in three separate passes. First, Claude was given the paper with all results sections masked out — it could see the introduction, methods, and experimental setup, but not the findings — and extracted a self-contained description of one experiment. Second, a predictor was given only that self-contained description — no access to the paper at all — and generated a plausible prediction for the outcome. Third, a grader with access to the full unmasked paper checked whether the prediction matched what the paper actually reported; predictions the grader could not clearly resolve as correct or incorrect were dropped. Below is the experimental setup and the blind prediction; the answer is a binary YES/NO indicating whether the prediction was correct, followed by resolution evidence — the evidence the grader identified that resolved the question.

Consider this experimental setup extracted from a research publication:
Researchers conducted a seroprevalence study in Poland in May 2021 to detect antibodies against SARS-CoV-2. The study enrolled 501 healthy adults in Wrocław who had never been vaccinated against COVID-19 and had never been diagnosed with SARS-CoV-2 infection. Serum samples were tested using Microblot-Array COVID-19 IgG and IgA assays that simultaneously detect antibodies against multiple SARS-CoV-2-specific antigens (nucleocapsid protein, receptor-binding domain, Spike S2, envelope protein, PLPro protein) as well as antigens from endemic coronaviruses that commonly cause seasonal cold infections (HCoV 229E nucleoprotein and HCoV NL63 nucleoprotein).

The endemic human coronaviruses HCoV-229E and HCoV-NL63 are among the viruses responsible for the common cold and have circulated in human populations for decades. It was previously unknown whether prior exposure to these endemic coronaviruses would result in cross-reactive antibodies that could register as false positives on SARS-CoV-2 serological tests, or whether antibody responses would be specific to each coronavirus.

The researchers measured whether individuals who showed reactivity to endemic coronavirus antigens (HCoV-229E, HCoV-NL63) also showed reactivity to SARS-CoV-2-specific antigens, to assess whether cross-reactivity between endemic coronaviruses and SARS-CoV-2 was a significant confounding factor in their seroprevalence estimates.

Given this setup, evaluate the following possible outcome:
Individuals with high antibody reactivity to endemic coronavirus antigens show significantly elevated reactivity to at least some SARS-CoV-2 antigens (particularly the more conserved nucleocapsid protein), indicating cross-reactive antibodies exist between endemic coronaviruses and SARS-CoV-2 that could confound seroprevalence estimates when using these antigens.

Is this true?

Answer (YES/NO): NO